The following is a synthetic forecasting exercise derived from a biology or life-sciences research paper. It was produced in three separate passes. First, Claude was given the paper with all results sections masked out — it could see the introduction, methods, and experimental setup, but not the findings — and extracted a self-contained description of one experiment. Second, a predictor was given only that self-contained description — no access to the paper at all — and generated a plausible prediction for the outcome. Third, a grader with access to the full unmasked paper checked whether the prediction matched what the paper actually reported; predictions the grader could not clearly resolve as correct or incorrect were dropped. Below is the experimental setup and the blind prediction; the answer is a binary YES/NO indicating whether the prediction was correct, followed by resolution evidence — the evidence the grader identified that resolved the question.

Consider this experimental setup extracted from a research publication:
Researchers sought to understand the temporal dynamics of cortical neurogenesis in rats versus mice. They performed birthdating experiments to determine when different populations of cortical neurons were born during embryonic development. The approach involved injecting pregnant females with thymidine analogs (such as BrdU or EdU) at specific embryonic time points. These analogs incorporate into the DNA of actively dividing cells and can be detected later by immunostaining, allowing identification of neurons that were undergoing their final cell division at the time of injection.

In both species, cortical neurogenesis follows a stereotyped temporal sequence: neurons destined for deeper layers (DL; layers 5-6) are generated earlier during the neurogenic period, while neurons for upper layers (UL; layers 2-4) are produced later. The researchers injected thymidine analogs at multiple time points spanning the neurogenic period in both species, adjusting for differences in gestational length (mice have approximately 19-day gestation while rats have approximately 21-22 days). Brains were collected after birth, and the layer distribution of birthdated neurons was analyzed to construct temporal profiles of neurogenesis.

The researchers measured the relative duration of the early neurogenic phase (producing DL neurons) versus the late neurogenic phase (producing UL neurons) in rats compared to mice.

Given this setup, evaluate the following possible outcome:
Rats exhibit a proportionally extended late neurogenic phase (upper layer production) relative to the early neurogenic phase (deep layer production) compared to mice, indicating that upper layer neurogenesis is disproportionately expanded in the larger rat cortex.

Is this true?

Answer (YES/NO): NO